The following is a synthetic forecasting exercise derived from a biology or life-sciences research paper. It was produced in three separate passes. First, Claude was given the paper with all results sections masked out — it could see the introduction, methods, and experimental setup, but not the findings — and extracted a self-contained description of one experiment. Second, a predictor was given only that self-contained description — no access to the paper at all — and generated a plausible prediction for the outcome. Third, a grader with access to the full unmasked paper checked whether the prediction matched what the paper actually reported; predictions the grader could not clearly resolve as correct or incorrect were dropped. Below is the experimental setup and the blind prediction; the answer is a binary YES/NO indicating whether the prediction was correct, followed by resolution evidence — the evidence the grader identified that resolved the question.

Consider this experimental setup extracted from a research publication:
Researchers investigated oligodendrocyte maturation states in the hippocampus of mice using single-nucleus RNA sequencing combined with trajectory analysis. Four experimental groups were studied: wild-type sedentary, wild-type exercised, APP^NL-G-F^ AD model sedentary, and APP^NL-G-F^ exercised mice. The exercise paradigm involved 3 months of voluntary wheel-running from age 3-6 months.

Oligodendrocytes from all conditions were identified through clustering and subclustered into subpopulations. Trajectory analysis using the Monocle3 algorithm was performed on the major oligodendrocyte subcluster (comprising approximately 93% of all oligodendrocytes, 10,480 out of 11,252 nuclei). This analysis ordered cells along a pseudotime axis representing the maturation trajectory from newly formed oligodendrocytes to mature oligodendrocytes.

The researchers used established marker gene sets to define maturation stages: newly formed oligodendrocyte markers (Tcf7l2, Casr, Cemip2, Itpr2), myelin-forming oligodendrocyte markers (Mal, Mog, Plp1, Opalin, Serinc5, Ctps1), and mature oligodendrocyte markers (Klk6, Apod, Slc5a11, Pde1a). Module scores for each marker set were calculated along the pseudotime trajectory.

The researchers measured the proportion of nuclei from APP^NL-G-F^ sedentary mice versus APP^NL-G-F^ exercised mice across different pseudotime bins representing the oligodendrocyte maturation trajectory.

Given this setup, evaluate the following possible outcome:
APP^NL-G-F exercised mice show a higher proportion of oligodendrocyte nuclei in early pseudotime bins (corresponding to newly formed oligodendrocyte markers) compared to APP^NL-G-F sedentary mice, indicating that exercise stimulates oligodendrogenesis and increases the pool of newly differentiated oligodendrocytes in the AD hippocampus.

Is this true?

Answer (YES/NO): YES